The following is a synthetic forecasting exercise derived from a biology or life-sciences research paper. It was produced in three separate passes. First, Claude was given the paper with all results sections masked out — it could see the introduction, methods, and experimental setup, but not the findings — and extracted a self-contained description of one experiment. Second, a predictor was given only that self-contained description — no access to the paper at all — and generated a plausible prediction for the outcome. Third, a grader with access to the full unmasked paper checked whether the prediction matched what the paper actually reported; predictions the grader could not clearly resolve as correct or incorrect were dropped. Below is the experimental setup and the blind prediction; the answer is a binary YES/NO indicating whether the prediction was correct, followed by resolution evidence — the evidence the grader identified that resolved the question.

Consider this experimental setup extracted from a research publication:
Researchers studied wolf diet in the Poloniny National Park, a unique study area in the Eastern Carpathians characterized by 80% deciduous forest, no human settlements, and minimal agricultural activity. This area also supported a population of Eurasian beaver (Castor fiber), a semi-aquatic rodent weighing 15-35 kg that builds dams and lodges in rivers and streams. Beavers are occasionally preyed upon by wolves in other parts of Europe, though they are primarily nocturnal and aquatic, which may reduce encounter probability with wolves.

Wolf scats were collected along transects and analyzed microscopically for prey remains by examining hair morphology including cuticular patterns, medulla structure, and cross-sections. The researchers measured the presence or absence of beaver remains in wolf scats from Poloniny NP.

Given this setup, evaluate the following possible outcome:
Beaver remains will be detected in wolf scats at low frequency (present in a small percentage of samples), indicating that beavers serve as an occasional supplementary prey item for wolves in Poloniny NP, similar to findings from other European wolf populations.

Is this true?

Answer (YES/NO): NO